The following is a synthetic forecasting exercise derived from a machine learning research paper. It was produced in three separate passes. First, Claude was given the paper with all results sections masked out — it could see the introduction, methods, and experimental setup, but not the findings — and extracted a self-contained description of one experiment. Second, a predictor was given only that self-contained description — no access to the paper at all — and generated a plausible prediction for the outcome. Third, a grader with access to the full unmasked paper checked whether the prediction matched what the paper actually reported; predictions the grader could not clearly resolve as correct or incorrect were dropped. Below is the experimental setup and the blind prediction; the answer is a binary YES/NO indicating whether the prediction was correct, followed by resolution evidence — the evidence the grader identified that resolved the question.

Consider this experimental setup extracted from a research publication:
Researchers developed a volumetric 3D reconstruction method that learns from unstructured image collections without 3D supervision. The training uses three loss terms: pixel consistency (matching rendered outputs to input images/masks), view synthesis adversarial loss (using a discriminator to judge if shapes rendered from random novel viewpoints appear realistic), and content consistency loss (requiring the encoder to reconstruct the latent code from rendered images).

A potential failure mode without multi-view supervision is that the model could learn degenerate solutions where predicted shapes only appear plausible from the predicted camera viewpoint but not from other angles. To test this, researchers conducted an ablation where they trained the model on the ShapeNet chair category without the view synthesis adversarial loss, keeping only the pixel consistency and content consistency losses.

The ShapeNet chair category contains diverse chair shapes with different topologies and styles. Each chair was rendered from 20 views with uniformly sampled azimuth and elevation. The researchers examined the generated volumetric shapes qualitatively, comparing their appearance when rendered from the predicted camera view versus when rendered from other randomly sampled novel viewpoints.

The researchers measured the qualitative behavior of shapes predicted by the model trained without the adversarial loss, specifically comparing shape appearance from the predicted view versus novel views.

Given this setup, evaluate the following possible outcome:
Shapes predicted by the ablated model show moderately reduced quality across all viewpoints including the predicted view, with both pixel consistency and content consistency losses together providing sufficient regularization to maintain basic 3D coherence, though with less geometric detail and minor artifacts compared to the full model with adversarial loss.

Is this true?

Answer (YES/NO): NO